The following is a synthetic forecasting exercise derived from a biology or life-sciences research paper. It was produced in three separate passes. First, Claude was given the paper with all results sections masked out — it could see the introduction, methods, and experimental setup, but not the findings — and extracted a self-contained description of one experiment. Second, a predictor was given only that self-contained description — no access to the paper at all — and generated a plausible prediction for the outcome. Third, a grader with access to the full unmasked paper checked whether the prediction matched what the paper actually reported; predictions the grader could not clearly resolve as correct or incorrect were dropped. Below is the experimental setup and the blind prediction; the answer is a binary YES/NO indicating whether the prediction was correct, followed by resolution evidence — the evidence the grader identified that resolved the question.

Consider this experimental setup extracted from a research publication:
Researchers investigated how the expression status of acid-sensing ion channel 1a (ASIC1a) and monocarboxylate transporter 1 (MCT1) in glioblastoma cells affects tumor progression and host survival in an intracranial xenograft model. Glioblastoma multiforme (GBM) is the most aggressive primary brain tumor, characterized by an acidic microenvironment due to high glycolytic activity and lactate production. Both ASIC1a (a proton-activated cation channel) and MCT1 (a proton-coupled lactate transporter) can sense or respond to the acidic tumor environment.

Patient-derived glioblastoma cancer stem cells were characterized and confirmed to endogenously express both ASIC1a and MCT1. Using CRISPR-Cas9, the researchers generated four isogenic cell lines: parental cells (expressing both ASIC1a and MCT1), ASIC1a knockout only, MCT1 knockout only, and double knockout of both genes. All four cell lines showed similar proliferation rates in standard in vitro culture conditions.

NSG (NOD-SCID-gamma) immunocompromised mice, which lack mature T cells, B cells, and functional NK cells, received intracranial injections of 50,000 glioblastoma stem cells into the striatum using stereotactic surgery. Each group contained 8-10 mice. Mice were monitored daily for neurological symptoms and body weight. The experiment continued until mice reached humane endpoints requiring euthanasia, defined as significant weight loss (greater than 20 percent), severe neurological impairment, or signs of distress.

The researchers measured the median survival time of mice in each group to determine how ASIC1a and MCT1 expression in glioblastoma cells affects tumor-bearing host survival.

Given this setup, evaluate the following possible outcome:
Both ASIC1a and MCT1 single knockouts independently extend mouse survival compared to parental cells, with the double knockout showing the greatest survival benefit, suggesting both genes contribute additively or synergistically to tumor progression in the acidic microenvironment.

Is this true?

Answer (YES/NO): NO